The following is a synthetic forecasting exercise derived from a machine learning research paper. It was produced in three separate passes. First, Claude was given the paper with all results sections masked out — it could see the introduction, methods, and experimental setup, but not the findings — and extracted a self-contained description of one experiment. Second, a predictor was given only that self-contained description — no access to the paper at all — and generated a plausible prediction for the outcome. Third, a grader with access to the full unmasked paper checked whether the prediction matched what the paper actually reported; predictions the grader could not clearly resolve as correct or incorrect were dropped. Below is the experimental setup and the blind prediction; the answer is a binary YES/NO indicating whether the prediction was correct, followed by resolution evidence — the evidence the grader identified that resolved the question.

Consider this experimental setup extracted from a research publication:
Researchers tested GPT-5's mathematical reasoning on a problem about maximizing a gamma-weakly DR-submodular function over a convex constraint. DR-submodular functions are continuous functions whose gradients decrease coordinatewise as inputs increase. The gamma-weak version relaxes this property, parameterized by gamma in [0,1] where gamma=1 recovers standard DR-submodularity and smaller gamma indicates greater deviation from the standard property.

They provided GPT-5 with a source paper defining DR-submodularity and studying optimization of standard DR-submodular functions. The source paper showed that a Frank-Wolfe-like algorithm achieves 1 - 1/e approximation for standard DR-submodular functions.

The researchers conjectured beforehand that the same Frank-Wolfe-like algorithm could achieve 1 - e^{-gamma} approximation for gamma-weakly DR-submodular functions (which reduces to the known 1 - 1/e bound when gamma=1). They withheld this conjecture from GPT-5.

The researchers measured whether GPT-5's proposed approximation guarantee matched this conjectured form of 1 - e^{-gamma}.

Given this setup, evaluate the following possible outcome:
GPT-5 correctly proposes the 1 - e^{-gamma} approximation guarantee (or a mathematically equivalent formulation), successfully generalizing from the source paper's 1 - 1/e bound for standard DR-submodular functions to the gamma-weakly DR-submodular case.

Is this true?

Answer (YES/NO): YES